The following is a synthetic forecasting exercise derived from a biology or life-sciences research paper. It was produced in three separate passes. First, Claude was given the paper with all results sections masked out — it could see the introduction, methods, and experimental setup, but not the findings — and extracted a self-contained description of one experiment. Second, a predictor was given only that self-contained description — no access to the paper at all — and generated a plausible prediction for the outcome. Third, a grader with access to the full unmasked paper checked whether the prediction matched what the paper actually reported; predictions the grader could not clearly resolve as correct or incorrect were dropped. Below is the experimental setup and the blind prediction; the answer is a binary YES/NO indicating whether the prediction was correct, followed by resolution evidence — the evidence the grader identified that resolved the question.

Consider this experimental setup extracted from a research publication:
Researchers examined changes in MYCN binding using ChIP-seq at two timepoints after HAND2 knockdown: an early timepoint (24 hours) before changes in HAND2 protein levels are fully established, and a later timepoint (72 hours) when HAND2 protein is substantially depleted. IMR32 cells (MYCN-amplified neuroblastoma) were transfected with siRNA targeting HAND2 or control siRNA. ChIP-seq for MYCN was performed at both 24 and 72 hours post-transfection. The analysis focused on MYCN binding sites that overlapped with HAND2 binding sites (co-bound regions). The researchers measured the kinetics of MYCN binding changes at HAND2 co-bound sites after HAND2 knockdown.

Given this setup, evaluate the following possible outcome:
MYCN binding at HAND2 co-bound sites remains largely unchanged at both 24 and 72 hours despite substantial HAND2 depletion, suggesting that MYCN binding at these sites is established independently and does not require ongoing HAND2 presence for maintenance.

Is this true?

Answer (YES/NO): NO